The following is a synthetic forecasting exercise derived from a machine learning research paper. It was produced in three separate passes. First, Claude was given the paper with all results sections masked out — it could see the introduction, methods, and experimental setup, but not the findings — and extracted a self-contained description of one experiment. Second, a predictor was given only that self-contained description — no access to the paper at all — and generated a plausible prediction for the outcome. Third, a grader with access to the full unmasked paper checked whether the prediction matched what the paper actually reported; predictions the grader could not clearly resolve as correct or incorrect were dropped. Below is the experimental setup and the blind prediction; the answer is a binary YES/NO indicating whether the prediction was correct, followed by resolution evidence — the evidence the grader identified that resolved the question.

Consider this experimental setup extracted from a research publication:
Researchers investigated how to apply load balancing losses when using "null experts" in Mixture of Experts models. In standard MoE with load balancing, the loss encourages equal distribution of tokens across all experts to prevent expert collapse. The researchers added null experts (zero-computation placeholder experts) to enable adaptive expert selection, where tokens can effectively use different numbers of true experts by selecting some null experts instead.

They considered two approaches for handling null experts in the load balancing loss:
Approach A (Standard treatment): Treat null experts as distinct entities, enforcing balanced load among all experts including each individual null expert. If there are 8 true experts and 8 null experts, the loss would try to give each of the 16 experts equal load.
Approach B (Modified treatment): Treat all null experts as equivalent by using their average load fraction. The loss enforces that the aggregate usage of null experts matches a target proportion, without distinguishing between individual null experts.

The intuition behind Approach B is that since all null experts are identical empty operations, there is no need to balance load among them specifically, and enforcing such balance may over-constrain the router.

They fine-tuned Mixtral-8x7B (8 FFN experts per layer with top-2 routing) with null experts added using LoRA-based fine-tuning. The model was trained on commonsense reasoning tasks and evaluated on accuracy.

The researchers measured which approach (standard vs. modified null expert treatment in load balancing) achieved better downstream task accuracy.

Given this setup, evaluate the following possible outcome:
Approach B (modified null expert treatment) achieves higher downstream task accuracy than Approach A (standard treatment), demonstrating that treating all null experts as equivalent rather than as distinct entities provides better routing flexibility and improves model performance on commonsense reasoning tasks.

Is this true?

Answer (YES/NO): YES